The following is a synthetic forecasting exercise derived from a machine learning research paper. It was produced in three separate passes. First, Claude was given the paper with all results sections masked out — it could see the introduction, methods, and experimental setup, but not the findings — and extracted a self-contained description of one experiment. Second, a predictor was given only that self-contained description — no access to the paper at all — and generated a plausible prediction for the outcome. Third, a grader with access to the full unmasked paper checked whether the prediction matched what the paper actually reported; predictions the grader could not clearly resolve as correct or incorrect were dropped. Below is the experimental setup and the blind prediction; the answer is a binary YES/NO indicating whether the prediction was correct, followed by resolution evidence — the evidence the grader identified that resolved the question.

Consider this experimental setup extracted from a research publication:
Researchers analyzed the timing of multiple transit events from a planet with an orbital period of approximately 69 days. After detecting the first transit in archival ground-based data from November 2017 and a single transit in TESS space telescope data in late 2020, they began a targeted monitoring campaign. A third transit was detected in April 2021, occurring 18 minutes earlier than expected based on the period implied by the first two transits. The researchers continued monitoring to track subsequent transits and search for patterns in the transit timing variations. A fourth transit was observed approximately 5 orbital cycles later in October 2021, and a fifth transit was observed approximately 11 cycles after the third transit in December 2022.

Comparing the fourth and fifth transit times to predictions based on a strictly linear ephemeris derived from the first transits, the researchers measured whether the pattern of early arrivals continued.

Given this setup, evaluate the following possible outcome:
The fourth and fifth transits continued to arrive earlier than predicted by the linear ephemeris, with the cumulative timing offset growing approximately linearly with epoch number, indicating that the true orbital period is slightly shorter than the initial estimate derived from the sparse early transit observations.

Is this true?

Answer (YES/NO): NO